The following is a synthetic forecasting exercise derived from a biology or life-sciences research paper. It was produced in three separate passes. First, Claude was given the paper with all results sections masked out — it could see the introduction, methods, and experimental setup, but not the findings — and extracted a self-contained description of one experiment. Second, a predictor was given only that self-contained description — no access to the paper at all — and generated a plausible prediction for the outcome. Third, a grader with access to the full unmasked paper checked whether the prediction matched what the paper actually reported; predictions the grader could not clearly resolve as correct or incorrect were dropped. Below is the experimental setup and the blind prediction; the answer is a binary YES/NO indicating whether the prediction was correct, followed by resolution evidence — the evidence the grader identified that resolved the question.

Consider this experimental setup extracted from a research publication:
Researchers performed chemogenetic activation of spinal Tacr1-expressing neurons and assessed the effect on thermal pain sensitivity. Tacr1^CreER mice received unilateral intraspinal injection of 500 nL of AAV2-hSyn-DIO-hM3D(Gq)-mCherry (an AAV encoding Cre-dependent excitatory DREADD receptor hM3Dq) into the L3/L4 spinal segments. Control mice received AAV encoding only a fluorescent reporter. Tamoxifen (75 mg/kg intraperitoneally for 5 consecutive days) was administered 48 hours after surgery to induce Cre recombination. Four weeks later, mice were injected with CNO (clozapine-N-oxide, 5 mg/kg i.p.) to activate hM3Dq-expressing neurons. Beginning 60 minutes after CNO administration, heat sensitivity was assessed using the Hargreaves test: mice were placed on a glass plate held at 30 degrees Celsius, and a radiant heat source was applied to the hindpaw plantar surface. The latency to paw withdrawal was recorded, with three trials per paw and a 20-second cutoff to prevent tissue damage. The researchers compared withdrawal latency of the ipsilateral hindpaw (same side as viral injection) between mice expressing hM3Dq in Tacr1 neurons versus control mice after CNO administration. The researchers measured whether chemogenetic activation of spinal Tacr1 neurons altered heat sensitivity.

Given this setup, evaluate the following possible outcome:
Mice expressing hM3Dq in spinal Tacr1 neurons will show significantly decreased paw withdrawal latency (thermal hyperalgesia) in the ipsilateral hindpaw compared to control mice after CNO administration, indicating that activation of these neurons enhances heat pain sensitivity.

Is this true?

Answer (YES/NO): NO